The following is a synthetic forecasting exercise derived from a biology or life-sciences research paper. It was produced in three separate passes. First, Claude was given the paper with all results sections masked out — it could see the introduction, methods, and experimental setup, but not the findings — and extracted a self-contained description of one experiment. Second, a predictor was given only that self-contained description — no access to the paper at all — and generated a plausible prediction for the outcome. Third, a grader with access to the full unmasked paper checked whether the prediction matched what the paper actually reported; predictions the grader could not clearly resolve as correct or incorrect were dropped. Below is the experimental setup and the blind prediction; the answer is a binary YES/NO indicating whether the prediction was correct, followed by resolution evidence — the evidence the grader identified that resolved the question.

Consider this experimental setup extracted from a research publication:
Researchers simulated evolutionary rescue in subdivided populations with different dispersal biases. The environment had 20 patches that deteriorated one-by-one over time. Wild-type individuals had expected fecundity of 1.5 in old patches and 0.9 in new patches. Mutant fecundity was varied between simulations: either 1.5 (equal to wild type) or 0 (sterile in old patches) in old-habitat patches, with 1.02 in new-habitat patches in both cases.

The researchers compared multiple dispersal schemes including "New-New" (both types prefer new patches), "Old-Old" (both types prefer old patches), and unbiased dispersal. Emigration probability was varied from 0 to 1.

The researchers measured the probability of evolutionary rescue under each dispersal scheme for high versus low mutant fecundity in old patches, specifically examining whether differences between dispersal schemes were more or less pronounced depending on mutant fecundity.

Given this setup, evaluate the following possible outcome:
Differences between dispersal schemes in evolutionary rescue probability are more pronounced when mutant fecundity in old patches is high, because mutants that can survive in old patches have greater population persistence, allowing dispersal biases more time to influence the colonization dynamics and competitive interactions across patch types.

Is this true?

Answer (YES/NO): NO